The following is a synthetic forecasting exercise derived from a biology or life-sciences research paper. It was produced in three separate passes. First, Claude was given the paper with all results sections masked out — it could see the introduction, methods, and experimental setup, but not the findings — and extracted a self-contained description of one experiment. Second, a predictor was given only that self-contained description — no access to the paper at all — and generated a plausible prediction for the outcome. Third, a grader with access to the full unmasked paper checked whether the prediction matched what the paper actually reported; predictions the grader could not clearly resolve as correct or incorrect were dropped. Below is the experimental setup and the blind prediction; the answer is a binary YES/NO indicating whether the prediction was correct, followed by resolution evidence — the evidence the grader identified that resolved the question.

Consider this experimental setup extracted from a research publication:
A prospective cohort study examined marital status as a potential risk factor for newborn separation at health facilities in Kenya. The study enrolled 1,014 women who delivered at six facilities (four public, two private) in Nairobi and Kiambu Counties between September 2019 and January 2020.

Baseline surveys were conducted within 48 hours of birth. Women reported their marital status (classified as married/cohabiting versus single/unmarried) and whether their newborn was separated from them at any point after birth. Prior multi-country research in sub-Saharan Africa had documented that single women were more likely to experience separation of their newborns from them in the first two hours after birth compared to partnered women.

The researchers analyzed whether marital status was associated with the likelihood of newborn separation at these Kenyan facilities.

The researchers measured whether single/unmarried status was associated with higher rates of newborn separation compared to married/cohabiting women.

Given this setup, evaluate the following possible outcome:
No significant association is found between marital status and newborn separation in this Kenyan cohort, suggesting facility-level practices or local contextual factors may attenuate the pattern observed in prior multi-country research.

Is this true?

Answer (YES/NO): YES